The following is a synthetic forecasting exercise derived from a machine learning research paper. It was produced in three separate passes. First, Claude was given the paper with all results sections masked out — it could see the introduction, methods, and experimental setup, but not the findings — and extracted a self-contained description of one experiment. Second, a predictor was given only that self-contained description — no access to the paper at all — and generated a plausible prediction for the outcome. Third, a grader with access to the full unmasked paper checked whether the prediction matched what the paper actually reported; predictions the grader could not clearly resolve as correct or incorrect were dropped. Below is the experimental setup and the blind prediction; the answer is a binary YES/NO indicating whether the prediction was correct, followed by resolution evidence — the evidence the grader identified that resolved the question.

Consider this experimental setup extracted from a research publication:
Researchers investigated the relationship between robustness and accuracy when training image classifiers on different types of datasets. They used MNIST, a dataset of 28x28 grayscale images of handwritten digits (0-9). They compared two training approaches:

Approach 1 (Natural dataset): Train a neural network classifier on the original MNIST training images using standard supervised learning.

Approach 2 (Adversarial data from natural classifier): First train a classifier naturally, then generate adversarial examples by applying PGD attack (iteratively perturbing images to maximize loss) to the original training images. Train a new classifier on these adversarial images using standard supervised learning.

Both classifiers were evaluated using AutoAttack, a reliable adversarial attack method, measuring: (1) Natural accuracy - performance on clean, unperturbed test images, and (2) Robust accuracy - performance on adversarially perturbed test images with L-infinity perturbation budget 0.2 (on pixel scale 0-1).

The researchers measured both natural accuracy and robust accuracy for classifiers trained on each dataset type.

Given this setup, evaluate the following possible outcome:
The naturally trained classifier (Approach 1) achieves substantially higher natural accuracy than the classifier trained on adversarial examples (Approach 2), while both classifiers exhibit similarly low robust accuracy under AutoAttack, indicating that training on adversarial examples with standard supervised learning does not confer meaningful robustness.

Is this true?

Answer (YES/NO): NO